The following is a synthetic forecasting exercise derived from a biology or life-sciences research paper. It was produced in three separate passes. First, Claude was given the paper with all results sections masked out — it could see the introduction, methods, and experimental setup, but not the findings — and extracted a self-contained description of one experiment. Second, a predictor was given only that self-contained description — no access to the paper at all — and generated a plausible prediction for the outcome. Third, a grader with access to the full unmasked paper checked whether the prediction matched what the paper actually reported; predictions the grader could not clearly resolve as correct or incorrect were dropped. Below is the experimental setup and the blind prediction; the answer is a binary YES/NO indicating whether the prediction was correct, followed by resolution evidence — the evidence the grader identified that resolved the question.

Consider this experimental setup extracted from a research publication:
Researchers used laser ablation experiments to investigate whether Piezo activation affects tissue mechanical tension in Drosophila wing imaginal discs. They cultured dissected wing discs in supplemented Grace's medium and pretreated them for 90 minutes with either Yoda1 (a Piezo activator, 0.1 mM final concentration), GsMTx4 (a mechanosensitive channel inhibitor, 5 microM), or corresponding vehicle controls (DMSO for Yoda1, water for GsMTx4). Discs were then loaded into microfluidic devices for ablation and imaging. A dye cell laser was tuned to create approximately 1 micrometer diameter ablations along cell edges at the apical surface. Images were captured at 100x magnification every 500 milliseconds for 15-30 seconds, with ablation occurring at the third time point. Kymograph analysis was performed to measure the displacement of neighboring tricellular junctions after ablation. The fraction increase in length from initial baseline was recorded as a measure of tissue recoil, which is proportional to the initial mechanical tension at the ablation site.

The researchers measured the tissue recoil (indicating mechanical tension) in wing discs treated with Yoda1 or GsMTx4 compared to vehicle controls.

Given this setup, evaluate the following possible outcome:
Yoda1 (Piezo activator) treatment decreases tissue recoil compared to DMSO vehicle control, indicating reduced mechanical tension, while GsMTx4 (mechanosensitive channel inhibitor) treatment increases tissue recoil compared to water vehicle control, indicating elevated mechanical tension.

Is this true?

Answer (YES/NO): NO